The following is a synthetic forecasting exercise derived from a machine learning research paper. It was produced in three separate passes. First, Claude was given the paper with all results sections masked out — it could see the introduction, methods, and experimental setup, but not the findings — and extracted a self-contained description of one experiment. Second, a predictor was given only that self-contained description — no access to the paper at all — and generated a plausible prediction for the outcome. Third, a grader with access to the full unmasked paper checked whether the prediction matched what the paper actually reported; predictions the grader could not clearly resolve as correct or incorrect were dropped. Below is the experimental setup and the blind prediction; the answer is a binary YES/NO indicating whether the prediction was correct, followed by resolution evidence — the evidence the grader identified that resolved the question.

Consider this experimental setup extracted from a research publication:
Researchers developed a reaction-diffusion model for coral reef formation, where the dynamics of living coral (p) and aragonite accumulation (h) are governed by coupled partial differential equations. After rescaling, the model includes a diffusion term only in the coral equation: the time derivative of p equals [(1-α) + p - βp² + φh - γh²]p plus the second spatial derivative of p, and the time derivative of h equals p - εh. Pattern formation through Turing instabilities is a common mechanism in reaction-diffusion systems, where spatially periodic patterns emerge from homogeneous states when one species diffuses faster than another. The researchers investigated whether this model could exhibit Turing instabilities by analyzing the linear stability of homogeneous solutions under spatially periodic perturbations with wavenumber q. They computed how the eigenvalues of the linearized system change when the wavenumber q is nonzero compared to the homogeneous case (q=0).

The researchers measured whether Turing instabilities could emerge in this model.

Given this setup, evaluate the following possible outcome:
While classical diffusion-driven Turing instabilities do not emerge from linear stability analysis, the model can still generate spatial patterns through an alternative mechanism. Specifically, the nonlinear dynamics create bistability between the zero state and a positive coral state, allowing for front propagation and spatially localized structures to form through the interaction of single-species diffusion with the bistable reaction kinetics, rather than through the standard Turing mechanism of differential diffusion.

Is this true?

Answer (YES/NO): NO